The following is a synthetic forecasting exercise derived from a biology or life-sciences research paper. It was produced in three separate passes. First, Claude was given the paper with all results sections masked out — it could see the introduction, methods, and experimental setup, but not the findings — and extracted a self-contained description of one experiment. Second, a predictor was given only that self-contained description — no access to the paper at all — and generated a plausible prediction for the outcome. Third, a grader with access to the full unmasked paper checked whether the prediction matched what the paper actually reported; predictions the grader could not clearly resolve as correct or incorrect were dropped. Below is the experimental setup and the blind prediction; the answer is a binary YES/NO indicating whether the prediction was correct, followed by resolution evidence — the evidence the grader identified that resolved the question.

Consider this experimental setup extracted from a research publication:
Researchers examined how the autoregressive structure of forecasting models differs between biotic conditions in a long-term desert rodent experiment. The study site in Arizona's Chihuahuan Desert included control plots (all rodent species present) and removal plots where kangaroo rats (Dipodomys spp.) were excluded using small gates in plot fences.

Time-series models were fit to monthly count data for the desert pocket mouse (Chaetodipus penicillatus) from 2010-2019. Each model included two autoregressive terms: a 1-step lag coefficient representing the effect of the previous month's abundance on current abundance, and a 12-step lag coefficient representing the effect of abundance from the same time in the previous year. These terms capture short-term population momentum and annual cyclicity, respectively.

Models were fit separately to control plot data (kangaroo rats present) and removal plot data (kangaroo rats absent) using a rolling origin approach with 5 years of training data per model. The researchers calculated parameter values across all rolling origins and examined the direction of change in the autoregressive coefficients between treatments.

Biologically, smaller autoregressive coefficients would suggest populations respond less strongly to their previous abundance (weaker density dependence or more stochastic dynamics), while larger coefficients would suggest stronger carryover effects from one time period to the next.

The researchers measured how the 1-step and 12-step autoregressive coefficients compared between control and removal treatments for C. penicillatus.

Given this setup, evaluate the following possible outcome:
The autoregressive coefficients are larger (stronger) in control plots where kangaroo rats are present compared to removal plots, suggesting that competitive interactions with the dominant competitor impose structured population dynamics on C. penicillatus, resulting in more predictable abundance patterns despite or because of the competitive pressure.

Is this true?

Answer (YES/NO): NO